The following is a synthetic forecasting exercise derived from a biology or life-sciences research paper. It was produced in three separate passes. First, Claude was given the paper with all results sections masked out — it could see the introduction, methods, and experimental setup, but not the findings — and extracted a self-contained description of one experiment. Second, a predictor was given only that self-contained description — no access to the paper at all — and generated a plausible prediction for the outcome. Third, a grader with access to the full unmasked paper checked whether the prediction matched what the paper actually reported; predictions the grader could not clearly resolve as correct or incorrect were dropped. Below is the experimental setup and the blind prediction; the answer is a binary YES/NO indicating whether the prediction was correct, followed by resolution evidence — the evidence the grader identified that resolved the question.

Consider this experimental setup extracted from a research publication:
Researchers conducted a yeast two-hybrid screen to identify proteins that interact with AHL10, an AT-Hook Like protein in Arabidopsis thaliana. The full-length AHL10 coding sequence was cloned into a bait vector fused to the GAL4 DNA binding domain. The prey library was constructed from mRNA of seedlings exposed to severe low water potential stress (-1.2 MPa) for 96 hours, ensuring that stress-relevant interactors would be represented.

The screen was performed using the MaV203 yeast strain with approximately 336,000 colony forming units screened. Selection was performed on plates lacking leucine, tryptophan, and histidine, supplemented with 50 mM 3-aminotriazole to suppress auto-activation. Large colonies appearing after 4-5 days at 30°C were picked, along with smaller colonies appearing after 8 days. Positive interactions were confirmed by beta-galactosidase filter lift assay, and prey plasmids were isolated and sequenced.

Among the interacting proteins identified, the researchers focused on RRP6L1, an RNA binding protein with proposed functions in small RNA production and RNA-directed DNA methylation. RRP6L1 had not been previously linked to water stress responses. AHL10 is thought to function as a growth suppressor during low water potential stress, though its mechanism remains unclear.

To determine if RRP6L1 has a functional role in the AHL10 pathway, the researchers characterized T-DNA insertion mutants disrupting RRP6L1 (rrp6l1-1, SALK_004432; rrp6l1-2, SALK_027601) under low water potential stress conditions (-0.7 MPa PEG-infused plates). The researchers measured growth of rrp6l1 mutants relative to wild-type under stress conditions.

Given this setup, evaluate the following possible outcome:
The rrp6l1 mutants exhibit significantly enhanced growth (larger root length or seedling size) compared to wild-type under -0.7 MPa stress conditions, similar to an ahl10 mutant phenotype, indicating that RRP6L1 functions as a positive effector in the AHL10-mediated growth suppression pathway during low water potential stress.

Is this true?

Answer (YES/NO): YES